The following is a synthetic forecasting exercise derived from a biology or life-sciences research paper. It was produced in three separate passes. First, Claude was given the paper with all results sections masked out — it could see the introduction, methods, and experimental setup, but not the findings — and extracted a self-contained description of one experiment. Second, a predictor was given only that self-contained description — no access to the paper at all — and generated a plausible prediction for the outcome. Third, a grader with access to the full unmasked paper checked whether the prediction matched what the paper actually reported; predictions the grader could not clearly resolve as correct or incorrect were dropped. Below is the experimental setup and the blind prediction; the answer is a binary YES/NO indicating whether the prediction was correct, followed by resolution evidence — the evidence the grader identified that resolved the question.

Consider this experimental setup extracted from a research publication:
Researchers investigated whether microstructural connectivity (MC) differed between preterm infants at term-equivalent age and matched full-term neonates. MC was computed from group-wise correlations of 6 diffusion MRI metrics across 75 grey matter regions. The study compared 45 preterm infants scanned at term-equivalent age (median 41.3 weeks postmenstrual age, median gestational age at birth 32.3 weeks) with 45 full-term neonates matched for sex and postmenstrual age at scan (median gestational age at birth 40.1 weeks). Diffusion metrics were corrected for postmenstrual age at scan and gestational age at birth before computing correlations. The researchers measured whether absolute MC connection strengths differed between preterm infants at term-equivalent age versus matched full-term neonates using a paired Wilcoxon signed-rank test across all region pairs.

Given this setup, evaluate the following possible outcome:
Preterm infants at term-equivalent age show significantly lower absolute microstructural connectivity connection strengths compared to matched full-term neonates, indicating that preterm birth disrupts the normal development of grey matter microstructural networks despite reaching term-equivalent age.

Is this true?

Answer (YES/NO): NO